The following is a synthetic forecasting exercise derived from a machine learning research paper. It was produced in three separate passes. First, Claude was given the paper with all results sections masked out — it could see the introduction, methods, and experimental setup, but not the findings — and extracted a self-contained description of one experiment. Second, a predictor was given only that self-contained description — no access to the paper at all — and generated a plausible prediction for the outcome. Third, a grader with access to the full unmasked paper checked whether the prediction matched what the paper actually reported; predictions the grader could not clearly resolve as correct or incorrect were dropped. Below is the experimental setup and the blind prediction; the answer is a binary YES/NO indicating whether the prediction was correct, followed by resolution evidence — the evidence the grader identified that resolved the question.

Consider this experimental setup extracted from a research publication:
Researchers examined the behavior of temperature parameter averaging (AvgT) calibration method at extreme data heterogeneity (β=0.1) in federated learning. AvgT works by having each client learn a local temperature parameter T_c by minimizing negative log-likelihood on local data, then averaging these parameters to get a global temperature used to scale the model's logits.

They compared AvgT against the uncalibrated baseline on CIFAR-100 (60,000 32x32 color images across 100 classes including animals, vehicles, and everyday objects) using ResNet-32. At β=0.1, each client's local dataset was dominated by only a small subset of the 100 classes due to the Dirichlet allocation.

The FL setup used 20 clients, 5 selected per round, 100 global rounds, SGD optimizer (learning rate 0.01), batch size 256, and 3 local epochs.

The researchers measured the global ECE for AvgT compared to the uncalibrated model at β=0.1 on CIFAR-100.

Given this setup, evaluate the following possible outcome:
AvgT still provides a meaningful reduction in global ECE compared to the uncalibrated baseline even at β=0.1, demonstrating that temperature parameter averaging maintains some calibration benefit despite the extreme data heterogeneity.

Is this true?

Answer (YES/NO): NO